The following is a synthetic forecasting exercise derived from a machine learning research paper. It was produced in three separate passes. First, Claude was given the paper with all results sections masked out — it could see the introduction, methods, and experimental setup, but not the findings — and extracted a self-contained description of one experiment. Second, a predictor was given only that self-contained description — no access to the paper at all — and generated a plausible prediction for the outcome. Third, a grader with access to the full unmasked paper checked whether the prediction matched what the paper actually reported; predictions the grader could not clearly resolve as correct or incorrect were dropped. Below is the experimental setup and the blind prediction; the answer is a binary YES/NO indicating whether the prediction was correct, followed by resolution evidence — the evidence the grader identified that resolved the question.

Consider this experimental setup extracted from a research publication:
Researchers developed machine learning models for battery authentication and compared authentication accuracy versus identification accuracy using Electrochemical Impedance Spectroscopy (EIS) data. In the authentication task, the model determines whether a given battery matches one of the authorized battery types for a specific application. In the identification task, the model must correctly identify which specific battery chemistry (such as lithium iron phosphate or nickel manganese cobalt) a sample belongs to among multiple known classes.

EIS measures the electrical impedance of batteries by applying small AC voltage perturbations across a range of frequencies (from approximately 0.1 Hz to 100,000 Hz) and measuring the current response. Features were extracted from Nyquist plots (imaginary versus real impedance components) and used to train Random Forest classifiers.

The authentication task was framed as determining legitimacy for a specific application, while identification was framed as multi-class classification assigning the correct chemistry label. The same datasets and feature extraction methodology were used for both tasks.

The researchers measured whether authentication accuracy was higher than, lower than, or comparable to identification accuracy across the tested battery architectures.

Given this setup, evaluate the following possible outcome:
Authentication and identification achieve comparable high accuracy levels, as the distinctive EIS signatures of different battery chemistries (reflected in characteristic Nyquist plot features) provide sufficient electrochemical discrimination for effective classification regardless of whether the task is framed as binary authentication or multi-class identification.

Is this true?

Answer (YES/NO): YES